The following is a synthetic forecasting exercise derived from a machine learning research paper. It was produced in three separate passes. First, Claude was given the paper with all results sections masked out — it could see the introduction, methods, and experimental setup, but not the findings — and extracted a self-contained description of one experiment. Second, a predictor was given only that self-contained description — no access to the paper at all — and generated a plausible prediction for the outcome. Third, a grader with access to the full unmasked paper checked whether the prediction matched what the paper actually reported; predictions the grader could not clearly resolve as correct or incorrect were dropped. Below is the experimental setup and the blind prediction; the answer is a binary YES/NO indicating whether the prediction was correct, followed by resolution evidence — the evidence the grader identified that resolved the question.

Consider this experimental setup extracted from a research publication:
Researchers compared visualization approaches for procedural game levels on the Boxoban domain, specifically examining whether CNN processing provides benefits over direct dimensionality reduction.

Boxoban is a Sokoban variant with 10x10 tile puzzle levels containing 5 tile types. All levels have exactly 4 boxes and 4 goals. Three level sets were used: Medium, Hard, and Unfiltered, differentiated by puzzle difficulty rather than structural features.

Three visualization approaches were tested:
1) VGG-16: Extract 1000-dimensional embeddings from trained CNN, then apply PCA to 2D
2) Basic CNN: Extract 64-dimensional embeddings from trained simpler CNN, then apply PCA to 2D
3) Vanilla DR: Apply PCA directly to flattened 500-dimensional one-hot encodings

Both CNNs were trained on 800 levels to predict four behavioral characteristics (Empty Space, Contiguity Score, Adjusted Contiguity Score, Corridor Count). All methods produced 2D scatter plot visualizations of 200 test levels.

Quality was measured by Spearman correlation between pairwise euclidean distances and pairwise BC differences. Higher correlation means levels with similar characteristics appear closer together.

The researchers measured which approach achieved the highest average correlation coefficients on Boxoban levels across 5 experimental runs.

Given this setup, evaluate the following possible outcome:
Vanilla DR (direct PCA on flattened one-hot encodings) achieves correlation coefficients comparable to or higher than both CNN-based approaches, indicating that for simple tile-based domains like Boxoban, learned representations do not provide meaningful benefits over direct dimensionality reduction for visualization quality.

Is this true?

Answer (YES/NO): NO